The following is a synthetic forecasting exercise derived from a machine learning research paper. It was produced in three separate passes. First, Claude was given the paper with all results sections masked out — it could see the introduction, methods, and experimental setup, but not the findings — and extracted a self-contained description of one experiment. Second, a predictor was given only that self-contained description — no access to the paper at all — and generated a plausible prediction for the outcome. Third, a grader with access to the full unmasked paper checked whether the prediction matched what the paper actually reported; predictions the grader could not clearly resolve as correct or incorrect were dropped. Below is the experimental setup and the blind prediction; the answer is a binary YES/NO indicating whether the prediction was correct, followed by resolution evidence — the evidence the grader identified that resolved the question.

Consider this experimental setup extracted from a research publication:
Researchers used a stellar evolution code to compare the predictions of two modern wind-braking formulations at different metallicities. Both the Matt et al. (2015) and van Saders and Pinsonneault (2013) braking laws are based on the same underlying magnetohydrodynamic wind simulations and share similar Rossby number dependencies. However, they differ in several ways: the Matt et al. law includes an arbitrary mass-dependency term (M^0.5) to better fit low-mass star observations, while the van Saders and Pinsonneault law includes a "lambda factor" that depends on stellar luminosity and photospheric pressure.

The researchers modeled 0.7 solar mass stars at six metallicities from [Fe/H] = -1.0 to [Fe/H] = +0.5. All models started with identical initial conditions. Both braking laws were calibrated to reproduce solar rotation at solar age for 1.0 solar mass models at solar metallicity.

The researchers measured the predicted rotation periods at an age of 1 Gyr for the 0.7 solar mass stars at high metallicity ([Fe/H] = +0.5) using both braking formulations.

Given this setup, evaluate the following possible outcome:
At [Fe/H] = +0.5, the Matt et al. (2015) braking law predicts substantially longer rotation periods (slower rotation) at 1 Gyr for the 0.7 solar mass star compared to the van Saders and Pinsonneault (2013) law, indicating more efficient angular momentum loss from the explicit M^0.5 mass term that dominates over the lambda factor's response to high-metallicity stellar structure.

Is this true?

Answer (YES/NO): YES